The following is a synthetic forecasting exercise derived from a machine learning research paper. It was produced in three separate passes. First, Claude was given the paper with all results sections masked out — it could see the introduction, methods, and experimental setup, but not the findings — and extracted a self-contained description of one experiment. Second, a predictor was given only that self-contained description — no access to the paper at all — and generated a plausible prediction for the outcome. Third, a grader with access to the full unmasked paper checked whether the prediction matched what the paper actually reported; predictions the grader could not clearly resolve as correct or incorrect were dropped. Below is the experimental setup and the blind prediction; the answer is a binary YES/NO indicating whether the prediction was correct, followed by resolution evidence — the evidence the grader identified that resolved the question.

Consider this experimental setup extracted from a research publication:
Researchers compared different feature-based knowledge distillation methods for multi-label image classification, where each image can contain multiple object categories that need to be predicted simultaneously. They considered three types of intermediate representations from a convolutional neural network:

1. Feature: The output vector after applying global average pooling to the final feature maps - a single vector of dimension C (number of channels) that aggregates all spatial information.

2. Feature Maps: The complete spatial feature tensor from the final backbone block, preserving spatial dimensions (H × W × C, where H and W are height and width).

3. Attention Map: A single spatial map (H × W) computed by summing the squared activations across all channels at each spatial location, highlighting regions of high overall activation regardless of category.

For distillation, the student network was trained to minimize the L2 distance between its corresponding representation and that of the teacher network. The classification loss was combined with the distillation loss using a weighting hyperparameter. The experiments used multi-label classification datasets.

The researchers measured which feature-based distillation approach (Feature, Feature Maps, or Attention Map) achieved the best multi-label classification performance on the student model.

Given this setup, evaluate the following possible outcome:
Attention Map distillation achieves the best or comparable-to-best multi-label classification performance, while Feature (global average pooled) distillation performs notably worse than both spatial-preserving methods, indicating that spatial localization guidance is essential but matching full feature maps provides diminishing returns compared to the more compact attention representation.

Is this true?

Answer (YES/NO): NO